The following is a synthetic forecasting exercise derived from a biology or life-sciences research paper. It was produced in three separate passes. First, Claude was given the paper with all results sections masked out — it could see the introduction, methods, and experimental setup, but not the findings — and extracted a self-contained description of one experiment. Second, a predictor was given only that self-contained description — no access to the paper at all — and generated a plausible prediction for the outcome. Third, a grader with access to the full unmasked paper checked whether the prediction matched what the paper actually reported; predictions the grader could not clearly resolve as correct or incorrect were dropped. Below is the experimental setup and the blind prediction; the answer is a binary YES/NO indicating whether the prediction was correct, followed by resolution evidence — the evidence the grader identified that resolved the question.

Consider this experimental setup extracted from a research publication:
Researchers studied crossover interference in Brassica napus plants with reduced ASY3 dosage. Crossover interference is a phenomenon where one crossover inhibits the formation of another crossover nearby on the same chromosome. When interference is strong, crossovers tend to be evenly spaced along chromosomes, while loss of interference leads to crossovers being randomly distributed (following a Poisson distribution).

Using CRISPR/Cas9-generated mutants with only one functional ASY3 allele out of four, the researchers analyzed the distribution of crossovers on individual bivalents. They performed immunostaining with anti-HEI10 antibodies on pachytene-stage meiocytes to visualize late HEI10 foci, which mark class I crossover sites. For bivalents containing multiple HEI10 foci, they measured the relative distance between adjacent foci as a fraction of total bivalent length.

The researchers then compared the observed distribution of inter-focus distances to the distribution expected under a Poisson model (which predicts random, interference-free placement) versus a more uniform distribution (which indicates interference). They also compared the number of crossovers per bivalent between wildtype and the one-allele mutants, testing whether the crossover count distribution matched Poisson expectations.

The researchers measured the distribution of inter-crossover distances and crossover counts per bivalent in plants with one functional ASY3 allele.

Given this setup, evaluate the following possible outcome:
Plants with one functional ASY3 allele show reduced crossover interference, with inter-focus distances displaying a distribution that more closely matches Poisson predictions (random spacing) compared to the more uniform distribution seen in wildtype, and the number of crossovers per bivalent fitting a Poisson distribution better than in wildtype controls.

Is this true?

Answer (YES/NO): YES